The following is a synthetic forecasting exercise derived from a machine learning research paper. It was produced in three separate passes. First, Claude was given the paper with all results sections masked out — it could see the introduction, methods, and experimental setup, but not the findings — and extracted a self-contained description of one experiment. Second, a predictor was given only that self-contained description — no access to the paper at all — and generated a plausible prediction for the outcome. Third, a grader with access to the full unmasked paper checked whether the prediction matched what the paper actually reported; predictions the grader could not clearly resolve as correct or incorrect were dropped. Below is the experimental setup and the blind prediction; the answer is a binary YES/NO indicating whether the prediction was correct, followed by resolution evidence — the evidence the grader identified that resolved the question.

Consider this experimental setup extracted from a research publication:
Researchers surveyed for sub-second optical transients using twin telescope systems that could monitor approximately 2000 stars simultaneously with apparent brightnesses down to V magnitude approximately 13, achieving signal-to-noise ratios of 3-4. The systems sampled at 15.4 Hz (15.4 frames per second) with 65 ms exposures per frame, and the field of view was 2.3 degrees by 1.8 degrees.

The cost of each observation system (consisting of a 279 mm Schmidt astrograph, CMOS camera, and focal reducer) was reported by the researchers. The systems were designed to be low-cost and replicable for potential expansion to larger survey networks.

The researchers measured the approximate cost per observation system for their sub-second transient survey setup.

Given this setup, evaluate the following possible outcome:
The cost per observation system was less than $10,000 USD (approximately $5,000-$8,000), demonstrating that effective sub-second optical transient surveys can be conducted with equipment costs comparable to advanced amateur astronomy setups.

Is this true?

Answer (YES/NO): NO